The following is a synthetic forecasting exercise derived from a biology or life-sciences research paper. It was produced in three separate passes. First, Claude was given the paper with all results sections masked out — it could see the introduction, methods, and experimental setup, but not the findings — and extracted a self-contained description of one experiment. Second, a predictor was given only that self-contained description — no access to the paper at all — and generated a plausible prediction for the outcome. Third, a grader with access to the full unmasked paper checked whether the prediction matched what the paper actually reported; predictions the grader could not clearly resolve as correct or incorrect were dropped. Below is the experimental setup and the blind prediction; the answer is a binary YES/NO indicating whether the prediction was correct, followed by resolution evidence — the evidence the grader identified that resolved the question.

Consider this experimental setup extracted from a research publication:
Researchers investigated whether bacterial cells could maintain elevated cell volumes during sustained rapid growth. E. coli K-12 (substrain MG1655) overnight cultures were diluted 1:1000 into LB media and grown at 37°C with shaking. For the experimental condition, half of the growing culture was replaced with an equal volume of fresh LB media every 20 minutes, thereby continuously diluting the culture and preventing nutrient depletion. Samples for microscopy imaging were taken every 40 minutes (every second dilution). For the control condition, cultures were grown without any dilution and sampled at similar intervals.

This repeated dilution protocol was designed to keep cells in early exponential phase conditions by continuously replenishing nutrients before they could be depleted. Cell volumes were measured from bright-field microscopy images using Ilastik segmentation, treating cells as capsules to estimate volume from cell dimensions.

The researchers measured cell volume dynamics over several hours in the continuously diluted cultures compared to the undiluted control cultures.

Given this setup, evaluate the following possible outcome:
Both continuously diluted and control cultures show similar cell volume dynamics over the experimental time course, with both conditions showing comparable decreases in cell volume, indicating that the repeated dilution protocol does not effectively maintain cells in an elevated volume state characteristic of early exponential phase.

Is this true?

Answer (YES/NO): NO